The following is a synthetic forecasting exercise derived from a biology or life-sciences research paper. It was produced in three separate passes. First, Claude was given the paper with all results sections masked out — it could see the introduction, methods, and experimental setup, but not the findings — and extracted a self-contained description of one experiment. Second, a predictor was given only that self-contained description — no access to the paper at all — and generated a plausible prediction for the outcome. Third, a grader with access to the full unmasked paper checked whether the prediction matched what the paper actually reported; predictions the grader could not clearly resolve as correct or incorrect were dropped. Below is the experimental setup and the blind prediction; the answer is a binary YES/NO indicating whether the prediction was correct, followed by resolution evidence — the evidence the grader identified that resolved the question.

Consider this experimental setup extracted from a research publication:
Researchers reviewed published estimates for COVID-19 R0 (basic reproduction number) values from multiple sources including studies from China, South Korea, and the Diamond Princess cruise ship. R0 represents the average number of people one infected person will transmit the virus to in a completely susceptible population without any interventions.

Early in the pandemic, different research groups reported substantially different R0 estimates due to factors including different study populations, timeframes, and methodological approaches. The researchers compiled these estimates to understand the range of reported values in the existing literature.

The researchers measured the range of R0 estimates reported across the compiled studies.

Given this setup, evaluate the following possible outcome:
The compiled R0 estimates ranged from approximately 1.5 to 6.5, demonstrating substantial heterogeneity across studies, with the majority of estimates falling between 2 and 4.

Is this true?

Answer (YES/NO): NO